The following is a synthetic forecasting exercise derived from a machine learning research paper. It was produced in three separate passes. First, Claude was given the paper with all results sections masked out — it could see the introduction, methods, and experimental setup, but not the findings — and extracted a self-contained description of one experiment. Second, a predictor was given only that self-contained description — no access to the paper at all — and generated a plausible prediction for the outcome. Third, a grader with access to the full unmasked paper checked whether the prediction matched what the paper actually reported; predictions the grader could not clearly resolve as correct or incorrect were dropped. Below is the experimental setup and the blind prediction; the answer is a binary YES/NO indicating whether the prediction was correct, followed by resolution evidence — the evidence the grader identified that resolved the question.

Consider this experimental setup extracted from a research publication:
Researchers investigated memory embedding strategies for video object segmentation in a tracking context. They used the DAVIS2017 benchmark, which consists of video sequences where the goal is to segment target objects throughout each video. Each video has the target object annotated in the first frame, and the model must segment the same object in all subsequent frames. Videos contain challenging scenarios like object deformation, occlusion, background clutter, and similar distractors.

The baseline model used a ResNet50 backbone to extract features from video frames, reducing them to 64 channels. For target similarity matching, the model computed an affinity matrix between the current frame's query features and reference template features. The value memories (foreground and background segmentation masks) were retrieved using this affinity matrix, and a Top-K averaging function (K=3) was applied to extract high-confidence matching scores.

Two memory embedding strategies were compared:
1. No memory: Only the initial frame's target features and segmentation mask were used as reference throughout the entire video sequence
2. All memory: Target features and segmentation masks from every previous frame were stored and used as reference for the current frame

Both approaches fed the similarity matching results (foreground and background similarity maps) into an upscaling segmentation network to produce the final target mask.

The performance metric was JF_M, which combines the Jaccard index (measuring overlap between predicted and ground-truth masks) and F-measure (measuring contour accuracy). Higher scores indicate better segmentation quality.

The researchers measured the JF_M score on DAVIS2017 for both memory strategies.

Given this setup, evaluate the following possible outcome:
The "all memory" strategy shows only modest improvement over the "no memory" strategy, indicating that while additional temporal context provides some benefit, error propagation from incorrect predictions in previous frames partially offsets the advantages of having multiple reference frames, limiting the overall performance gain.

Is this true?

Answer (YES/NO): NO